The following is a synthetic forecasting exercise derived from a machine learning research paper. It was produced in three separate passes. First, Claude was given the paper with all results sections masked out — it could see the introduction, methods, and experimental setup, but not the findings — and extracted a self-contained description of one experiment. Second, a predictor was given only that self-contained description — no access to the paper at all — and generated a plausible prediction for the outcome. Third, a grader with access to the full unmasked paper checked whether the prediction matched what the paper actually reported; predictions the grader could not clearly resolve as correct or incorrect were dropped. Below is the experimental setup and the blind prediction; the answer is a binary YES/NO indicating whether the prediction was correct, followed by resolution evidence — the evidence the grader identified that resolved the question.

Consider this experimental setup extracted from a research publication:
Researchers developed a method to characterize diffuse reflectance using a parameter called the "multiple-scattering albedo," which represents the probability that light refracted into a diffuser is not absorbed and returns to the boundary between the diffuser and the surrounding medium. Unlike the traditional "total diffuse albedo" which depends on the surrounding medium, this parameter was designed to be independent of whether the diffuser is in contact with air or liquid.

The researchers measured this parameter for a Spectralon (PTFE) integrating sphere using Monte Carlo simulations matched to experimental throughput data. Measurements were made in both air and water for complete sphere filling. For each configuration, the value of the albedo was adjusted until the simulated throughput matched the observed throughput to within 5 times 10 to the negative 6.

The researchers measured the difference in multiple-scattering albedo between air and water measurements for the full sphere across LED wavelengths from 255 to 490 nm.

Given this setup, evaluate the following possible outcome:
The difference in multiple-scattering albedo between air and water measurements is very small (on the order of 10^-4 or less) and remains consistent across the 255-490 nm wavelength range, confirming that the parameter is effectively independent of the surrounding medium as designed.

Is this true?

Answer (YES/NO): NO